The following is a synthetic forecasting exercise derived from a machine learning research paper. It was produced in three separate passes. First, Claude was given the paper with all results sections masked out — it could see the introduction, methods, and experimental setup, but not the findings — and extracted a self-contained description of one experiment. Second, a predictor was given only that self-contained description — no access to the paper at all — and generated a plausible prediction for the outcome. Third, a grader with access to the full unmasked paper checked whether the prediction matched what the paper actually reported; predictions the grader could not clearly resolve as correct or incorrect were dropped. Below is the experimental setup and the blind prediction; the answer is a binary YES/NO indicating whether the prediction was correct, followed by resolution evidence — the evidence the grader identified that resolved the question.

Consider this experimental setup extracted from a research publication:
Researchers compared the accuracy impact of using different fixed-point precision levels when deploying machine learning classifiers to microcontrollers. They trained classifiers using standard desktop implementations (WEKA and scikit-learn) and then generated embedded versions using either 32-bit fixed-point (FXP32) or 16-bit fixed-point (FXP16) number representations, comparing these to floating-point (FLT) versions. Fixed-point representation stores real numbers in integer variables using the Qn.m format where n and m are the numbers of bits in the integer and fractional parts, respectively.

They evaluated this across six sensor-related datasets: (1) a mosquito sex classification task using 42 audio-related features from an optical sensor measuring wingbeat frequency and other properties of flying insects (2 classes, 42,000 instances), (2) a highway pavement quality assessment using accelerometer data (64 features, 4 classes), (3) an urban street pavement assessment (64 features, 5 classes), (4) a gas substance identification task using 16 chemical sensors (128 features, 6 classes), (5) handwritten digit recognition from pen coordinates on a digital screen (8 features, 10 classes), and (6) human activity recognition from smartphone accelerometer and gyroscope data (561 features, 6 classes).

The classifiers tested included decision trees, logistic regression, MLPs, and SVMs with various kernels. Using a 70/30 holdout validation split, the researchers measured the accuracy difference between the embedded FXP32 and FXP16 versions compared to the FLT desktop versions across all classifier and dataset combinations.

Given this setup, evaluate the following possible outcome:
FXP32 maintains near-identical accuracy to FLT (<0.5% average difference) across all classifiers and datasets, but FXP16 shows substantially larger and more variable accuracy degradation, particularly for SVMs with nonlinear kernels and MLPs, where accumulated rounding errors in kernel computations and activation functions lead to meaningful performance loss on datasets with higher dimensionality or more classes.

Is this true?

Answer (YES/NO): NO